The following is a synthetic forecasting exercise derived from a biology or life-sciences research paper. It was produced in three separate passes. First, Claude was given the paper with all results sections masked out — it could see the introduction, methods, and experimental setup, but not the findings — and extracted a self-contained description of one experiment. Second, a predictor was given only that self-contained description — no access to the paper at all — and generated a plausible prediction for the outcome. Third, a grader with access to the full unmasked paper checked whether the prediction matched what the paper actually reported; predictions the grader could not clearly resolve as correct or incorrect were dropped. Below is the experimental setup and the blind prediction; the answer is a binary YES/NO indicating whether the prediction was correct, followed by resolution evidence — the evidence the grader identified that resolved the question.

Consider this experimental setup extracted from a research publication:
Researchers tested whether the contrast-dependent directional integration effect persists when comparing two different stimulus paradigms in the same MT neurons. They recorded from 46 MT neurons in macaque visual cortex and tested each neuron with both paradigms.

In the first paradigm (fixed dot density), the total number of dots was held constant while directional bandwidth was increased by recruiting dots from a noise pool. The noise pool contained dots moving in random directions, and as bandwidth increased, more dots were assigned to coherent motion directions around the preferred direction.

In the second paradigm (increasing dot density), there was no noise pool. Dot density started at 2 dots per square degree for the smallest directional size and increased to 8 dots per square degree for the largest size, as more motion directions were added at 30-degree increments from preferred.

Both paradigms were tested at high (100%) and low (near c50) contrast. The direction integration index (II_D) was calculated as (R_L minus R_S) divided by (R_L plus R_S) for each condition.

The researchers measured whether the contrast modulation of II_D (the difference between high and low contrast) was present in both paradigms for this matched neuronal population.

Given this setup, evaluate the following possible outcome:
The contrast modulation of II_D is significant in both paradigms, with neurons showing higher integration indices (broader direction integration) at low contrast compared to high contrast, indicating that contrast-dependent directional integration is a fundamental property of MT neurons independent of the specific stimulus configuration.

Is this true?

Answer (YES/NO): YES